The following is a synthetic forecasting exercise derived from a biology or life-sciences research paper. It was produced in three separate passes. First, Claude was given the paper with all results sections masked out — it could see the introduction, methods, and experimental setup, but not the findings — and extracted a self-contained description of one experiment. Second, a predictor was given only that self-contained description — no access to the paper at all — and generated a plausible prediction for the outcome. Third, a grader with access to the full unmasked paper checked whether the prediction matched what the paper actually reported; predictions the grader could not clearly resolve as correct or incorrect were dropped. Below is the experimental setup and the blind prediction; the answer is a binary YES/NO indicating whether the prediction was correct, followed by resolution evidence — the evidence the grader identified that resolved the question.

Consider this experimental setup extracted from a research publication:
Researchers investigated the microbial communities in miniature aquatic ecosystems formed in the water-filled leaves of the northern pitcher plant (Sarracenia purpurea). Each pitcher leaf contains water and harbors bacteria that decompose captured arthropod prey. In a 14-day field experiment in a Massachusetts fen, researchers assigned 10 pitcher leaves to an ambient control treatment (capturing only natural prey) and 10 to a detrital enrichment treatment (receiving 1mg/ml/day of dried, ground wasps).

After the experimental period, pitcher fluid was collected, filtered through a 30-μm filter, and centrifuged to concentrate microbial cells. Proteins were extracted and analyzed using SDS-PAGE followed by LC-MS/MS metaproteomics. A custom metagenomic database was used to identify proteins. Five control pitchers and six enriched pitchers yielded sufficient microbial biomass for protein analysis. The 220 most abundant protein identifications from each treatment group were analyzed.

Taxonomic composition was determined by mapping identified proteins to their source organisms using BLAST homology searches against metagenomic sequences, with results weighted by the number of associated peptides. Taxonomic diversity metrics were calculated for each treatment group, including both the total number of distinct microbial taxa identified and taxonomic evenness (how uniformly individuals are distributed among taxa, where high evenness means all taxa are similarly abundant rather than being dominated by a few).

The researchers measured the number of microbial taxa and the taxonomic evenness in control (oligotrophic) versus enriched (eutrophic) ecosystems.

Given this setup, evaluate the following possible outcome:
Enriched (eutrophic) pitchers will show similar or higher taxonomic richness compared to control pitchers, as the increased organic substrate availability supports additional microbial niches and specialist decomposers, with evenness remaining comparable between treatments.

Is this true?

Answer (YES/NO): NO